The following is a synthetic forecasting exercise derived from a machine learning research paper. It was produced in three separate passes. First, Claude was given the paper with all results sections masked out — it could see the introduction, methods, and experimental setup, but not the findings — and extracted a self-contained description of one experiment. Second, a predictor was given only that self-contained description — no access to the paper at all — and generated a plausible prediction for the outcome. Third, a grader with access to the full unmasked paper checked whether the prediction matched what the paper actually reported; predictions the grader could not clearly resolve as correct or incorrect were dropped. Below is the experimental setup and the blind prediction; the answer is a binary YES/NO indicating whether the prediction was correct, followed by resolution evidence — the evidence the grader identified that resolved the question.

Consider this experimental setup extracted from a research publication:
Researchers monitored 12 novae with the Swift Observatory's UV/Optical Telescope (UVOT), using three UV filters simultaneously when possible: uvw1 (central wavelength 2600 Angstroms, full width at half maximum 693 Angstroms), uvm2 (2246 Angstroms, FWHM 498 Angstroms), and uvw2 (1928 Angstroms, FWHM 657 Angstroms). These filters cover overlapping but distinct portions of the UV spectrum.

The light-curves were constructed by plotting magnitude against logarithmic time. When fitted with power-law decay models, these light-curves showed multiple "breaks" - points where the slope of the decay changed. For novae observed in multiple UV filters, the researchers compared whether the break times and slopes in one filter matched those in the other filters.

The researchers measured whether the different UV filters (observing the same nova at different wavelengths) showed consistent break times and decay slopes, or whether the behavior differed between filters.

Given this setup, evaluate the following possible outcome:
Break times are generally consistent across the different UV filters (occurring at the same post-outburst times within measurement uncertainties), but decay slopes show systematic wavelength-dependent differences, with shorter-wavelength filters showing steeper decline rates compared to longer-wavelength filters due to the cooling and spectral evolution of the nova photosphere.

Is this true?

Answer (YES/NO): NO